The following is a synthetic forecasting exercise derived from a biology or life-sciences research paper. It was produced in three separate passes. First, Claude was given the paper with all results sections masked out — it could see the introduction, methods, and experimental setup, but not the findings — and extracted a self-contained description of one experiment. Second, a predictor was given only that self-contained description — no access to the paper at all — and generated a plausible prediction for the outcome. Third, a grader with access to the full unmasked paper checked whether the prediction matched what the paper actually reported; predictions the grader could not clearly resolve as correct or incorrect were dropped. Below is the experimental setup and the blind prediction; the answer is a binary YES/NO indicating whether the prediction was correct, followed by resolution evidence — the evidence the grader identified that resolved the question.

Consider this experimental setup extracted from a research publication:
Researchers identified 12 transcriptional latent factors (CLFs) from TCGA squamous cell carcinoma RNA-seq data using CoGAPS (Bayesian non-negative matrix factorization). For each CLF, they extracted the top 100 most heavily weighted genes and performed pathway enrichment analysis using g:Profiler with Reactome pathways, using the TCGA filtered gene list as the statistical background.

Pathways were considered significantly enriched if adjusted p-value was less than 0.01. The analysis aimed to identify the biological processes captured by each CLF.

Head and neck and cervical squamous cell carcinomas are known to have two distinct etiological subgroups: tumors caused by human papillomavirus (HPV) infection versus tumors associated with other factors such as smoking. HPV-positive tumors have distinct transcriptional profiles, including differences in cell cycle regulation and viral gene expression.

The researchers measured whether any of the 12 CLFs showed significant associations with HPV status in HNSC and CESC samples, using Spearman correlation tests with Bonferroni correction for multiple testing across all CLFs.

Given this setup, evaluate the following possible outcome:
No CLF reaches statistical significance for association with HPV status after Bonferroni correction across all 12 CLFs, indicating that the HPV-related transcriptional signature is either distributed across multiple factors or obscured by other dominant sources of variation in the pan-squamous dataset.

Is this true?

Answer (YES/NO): NO